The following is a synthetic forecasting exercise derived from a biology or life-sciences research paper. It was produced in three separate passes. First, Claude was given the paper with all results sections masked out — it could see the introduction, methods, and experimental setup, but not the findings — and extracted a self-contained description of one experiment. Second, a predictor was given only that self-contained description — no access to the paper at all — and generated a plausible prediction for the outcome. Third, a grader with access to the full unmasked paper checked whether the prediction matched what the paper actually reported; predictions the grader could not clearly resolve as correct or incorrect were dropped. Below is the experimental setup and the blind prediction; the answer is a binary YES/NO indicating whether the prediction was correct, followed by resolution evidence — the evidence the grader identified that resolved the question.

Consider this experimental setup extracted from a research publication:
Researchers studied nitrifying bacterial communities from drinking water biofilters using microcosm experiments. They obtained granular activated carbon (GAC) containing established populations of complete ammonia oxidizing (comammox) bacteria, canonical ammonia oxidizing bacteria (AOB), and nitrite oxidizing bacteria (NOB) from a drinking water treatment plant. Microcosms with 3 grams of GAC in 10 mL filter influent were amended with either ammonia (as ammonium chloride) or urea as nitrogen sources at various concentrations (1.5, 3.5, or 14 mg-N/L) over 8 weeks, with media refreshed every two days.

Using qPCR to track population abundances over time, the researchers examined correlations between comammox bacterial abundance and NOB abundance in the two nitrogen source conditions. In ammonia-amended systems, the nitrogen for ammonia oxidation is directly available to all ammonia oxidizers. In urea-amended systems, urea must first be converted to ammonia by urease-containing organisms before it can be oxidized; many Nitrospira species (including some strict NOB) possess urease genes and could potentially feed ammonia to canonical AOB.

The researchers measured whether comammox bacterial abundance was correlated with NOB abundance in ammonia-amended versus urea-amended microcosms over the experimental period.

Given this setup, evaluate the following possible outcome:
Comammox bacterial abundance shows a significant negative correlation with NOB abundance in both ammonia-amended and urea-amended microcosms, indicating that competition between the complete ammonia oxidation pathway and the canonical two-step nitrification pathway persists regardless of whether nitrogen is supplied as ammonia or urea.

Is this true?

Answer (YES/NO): NO